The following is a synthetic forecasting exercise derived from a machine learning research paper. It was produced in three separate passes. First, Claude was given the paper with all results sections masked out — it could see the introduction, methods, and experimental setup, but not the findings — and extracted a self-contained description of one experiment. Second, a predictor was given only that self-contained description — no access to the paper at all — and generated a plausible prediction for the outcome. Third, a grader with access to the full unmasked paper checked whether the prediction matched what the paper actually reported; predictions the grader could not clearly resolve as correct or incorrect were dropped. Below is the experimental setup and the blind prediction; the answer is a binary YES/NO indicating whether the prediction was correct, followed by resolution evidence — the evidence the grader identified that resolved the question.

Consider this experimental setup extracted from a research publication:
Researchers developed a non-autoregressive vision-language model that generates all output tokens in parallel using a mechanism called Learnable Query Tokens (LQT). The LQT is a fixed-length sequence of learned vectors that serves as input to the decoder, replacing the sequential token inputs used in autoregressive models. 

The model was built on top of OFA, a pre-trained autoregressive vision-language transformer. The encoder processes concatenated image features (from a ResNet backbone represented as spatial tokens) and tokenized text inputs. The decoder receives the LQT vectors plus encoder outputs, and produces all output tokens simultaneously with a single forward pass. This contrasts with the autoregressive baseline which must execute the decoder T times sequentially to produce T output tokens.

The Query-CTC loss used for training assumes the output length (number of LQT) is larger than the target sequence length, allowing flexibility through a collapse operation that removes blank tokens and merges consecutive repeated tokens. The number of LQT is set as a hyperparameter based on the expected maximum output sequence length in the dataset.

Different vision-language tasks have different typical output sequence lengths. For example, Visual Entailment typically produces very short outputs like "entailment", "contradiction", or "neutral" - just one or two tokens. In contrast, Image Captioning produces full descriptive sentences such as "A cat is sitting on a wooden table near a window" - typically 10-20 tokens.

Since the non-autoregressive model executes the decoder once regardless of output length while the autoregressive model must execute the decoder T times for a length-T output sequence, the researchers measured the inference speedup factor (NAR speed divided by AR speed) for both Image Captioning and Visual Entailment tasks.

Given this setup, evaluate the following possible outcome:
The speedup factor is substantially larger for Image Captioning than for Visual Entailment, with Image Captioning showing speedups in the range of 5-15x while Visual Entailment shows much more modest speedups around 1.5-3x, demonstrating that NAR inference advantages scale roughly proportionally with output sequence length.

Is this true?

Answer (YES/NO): NO